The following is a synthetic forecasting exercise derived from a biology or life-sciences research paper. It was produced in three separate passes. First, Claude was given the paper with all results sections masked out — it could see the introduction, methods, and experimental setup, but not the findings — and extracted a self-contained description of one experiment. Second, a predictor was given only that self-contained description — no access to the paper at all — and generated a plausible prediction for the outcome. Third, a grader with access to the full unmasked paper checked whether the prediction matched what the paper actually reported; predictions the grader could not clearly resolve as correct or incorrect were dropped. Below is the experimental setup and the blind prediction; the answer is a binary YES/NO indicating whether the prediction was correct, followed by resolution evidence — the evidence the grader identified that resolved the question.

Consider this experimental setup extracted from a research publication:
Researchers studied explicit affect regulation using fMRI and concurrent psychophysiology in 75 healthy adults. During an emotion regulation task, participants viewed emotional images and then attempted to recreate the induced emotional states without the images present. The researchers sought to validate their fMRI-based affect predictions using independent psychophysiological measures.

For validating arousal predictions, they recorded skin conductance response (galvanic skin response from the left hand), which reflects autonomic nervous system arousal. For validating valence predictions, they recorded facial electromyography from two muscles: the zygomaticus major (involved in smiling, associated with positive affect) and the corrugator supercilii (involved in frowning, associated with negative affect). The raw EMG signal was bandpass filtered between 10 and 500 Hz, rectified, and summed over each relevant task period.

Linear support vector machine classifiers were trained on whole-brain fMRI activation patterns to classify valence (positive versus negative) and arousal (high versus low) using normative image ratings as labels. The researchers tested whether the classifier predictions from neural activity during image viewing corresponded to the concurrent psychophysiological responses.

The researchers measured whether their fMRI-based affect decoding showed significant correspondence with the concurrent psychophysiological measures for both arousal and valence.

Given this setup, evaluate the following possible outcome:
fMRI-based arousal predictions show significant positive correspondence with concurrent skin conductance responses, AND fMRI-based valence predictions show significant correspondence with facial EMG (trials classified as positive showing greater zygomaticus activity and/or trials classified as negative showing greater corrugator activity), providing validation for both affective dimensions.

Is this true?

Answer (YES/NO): YES